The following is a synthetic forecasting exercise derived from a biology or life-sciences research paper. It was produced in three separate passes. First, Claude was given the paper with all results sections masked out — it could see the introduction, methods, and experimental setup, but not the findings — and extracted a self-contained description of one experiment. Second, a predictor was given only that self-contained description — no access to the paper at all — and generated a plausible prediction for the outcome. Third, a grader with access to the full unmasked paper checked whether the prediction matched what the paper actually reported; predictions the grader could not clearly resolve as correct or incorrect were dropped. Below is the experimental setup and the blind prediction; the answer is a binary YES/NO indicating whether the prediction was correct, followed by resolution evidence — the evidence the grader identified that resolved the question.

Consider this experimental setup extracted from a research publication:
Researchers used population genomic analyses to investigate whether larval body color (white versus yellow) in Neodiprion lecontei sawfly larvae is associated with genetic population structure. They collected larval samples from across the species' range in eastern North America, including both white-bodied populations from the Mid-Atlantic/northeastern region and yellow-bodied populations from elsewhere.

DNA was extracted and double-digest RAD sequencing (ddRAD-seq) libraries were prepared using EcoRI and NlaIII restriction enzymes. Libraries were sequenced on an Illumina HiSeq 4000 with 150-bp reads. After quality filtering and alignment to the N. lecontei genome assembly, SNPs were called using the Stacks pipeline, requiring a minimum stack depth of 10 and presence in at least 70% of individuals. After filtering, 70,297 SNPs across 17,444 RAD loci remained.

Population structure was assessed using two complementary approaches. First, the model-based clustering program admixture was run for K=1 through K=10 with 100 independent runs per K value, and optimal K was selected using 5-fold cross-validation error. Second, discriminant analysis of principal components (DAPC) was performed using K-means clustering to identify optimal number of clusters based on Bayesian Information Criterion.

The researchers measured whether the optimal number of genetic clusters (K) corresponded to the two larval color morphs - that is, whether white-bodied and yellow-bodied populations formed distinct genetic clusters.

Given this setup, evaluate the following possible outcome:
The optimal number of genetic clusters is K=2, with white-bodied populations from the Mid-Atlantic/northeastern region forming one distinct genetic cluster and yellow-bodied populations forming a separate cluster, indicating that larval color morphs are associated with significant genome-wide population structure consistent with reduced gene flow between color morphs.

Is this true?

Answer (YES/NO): NO